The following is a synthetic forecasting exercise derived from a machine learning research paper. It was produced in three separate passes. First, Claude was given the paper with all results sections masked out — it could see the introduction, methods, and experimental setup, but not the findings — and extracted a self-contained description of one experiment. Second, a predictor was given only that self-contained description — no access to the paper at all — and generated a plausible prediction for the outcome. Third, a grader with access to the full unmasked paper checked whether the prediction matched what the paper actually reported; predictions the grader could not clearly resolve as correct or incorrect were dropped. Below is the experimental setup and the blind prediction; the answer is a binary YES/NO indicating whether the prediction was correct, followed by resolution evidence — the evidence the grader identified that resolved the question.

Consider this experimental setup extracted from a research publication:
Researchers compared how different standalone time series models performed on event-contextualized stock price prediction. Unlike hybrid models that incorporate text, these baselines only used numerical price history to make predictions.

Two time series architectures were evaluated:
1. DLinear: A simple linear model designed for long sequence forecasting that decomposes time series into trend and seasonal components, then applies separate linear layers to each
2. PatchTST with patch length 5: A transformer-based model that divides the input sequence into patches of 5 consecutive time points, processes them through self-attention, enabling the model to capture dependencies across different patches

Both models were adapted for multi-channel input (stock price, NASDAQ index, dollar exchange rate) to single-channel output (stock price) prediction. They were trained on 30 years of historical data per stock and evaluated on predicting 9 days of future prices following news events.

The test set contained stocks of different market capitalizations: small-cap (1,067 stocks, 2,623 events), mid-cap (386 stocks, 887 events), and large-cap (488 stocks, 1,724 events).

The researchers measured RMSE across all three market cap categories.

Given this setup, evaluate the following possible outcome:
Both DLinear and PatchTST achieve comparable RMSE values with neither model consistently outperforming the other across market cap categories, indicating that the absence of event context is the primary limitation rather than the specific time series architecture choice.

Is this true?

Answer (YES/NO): NO